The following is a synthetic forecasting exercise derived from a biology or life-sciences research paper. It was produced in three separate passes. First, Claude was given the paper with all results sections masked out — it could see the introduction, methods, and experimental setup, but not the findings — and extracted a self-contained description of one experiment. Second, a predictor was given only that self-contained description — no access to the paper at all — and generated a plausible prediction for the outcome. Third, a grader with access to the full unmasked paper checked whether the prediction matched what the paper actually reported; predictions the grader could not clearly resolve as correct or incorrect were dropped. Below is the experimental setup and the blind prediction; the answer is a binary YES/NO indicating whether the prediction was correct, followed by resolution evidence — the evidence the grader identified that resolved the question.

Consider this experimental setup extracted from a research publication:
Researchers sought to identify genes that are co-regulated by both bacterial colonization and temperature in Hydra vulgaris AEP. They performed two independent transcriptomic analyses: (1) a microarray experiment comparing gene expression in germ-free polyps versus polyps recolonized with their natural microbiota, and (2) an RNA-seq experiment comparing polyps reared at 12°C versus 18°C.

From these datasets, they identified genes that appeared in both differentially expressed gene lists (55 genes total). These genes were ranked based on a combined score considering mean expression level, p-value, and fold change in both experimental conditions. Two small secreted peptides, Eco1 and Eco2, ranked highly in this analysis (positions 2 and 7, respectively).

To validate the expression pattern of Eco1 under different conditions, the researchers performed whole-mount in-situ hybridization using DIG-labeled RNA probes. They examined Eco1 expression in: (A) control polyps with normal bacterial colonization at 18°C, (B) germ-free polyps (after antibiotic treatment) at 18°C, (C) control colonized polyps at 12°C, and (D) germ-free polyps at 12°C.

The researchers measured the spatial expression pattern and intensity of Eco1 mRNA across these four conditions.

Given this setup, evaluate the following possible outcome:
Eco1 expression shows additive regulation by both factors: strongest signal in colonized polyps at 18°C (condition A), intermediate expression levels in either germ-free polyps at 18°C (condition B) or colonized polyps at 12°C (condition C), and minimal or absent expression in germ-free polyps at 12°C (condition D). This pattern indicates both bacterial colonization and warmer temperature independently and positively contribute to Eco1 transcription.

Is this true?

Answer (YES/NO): NO